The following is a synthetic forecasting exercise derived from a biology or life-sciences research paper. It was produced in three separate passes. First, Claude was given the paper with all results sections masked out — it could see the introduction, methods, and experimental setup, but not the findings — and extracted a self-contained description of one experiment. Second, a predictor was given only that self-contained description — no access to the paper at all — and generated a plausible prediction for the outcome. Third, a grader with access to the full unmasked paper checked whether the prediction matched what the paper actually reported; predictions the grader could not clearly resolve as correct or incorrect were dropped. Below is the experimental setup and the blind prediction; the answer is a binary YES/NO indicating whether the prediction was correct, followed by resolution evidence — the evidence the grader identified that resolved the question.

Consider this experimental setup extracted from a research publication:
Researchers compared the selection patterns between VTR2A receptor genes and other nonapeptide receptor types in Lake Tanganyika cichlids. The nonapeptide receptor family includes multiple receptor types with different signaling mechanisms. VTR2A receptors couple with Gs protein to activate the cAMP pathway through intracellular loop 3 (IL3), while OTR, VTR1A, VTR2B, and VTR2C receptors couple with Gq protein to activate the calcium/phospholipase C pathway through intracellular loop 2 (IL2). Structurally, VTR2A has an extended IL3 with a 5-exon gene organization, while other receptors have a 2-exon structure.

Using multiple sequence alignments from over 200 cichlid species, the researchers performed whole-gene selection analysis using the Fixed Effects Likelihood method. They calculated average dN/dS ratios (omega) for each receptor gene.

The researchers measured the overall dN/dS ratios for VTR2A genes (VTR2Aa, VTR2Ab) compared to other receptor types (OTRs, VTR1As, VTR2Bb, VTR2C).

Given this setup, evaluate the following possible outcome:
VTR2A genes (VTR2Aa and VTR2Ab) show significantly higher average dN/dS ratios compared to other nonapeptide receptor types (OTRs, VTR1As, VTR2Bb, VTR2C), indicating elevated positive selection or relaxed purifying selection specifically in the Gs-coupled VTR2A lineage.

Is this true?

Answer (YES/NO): NO